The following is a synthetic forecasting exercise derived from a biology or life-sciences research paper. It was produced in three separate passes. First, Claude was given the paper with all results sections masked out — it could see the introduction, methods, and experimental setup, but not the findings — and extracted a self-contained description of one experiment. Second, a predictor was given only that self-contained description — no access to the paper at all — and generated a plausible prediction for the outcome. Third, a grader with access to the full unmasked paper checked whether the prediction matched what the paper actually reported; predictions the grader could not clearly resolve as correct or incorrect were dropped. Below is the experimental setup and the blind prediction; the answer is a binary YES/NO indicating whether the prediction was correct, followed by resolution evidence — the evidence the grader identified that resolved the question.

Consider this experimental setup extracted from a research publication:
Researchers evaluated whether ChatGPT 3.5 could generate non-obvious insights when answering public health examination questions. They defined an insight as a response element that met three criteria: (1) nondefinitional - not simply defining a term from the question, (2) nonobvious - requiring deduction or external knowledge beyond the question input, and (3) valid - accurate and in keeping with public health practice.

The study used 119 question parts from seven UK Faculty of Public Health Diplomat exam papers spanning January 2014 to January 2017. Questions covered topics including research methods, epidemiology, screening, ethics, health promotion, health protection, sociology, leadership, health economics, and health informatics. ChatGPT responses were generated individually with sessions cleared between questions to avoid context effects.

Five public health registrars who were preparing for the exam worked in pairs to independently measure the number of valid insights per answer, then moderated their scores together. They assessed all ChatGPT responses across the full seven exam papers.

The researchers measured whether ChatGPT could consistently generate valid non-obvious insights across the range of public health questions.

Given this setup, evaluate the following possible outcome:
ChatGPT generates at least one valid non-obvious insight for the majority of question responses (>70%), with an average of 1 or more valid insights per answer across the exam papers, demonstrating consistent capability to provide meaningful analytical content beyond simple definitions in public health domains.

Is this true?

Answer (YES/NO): YES